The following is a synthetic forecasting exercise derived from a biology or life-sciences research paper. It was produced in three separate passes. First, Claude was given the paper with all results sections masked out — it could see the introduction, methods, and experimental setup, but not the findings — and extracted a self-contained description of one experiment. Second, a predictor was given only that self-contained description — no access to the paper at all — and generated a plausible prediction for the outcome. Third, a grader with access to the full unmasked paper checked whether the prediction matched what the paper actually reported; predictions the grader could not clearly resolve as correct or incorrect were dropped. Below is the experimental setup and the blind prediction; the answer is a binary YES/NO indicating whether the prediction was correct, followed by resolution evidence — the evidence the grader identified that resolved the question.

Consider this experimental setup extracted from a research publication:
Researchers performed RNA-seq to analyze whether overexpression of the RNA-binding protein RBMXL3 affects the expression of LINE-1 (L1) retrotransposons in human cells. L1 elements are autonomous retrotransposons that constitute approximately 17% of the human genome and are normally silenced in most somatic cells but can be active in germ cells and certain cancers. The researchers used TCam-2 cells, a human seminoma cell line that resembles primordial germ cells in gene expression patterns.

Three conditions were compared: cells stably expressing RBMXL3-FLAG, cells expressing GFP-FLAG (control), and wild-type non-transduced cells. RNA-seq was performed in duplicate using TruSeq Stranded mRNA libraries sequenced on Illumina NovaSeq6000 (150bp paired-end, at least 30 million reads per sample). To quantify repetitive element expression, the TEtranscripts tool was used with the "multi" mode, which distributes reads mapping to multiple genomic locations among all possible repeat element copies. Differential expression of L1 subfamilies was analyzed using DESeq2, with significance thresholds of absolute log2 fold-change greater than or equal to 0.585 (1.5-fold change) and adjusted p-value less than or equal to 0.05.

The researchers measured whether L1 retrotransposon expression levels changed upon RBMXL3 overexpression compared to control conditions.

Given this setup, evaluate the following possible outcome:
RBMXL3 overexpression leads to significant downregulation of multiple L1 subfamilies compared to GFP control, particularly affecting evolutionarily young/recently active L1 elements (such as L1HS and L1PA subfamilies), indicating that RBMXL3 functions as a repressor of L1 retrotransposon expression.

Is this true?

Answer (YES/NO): NO